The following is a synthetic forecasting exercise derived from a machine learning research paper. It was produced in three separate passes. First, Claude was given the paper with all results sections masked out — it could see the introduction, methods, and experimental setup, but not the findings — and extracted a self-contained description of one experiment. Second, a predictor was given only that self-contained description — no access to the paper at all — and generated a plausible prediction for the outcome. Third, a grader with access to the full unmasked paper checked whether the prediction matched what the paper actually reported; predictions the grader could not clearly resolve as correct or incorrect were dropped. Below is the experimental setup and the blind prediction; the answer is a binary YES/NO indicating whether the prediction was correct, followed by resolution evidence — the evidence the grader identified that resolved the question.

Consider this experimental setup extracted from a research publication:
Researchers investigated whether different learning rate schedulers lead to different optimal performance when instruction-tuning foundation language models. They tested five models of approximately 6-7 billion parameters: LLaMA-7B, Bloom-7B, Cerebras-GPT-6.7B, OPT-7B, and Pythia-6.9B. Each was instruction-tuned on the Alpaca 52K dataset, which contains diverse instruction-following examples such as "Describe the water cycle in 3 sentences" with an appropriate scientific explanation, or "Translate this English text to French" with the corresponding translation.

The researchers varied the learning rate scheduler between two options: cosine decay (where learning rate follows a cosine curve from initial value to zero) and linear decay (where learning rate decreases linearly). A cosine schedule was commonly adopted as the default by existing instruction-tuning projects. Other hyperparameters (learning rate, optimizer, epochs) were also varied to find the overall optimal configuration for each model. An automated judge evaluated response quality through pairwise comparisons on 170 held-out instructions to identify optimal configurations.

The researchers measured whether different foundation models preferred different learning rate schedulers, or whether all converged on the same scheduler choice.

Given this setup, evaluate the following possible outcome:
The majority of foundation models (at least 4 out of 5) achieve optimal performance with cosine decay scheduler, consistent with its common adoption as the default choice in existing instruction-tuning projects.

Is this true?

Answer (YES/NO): NO